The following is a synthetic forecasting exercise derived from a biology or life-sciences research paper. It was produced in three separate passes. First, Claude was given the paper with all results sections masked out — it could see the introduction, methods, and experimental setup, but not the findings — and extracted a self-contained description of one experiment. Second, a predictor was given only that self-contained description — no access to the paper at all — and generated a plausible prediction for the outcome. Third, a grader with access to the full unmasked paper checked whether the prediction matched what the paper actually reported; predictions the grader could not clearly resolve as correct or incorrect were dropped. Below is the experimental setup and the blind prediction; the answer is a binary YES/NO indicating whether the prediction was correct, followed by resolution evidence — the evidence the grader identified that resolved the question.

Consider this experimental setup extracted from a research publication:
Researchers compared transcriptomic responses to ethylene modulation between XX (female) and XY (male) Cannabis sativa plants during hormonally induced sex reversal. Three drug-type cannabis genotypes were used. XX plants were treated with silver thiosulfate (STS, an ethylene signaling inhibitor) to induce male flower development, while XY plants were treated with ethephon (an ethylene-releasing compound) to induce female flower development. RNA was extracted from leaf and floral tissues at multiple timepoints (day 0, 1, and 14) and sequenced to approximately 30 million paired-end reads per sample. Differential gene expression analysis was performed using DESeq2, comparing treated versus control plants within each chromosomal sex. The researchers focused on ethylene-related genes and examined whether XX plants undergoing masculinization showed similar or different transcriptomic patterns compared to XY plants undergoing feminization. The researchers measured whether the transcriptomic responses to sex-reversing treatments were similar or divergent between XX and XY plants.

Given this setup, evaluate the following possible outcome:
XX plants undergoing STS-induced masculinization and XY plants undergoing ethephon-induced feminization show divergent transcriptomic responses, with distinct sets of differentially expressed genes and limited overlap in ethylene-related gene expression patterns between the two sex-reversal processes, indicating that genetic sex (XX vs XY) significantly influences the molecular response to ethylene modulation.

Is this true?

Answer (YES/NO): YES